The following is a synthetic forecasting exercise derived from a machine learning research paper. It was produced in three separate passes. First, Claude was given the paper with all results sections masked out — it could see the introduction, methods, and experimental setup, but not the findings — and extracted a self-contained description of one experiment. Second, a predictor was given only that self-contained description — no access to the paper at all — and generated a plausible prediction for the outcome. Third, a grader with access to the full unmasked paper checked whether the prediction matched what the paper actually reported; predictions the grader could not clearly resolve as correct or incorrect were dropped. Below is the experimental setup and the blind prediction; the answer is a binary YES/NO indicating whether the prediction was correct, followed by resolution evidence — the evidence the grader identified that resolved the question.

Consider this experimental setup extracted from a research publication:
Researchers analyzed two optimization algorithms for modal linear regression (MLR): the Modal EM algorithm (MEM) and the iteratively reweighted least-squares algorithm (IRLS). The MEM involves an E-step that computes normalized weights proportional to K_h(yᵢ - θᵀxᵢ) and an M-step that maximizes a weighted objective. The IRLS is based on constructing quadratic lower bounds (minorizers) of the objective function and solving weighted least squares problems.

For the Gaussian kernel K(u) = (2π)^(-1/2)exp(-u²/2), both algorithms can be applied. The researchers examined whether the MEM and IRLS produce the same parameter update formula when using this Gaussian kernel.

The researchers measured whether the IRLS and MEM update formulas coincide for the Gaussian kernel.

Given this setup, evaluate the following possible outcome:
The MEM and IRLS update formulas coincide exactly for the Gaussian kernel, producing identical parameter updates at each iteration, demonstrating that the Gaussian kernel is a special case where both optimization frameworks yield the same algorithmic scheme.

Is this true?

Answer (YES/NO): YES